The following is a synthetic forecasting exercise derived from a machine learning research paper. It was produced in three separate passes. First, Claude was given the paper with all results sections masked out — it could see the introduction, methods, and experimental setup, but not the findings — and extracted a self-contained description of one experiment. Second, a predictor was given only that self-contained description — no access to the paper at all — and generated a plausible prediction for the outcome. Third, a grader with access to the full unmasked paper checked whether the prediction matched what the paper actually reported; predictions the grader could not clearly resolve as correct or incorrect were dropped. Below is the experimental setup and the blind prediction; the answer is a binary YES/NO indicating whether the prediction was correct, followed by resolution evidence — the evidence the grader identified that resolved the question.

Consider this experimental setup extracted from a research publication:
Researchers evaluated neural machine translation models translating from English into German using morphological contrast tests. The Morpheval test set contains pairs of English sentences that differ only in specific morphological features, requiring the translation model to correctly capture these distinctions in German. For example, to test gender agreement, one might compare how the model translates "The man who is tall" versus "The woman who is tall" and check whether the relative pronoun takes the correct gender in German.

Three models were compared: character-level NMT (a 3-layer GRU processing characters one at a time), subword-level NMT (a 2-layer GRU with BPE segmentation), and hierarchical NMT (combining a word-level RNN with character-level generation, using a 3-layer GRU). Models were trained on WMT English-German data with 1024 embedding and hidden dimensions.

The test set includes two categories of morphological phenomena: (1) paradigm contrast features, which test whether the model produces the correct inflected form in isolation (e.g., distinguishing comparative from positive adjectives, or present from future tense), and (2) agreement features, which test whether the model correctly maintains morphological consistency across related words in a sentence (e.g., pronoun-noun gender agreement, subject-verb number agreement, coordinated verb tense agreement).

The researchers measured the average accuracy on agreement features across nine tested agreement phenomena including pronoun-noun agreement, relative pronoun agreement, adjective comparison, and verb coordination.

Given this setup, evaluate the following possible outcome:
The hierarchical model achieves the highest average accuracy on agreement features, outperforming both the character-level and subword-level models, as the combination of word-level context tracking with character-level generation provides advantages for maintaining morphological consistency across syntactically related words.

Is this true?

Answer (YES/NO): YES